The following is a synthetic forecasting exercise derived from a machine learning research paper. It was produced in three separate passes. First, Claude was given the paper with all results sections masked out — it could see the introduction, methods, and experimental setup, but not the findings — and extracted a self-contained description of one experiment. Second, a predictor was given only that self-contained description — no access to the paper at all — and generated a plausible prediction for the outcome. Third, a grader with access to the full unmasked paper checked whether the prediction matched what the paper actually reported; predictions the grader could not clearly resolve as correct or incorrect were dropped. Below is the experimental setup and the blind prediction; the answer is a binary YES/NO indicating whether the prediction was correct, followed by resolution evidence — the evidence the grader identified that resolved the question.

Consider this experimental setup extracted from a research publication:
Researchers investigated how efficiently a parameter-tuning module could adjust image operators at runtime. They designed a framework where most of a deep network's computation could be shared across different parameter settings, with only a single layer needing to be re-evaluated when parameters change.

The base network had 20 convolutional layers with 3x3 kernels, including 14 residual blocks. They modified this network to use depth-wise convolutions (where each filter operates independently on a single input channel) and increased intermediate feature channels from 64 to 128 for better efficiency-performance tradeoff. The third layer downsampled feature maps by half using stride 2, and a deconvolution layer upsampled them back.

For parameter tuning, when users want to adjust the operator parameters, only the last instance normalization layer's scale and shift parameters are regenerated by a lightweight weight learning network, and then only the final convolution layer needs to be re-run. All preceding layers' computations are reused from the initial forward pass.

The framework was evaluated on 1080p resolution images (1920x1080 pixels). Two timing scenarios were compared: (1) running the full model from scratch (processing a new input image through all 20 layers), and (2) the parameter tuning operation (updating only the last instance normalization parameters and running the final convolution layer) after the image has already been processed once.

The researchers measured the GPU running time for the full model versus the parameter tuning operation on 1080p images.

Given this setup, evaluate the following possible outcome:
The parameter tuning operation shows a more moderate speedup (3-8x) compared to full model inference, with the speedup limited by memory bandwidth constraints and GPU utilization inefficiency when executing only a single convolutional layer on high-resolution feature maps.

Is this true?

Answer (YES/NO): NO